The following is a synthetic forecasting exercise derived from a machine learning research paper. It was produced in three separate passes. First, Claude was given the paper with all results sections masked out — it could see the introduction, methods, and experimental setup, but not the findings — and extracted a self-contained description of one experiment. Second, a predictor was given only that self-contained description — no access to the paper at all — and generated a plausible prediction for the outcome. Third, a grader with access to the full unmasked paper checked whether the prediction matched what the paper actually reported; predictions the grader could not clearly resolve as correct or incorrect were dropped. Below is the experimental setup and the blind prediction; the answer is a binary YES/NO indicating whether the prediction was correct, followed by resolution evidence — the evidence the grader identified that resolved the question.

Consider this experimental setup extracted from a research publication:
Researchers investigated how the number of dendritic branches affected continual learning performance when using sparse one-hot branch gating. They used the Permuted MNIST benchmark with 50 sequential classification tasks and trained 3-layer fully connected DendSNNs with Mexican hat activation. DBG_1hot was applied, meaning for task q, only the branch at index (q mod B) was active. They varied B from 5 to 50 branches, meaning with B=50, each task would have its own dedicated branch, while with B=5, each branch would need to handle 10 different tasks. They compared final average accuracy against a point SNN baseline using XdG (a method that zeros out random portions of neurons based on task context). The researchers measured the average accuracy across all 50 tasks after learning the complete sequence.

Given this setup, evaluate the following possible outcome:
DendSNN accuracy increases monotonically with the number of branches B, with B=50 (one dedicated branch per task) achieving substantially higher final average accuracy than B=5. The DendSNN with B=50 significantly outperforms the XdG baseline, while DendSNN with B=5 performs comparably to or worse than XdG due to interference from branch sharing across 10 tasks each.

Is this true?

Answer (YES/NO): YES